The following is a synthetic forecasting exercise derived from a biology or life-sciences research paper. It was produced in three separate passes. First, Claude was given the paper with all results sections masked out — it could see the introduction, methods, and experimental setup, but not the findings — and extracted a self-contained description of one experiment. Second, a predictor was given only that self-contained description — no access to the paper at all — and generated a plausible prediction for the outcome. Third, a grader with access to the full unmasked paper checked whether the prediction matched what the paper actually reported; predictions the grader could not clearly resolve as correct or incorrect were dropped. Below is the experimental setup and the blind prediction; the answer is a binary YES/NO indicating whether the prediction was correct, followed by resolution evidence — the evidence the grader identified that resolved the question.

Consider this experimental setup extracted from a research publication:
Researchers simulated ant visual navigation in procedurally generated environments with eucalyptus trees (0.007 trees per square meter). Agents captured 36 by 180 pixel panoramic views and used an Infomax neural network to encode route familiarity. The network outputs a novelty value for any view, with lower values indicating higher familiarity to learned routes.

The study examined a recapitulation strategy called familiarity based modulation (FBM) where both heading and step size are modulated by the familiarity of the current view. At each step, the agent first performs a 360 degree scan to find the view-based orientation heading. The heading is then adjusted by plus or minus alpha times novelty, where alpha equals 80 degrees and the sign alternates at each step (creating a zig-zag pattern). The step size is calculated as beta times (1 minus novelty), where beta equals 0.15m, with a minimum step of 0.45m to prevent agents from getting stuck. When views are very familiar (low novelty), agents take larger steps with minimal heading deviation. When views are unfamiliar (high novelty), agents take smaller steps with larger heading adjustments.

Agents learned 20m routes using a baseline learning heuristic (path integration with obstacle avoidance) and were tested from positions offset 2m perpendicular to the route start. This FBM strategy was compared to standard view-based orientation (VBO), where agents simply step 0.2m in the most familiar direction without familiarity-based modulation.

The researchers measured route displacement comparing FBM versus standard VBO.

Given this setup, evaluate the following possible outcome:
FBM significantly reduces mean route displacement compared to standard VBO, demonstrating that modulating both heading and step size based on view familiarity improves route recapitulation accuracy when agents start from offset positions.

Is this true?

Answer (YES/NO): NO